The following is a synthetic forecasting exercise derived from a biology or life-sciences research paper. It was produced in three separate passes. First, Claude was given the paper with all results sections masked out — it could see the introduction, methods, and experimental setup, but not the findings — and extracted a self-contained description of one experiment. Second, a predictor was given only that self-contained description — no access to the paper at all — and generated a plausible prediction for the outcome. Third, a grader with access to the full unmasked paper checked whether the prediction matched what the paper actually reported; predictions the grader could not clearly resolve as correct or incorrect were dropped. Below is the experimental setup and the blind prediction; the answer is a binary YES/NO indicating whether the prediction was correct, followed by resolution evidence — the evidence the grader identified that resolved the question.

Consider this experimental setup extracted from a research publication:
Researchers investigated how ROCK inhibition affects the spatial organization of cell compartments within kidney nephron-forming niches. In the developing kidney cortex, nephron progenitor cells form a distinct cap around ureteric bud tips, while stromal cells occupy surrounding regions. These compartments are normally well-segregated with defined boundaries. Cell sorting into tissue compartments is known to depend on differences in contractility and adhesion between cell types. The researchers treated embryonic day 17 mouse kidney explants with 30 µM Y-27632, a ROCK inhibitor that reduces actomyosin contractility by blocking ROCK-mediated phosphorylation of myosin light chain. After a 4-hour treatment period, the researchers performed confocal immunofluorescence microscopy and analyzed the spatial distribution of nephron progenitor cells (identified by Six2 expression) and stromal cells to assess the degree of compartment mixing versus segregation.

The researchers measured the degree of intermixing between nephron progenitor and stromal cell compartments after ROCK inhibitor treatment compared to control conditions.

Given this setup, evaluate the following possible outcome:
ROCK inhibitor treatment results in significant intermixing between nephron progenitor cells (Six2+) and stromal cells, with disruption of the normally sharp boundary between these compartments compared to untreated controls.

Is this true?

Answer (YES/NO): YES